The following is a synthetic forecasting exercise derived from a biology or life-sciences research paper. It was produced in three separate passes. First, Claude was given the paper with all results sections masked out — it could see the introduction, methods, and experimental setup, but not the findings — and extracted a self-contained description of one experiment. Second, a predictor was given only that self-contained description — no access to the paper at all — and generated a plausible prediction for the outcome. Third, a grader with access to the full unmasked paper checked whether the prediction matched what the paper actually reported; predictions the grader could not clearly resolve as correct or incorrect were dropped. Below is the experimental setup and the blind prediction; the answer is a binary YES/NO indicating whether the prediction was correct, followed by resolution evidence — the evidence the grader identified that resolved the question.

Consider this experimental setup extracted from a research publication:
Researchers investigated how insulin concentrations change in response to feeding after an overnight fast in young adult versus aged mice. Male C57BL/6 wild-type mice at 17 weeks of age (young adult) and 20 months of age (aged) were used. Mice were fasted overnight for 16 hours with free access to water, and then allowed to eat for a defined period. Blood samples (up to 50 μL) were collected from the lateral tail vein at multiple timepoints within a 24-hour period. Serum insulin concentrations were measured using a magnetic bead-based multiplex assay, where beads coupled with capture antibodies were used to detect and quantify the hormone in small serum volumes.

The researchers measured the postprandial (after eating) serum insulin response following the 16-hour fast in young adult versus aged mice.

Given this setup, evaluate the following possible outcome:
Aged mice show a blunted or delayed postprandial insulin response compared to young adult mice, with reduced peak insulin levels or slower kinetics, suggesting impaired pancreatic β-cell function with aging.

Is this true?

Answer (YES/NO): YES